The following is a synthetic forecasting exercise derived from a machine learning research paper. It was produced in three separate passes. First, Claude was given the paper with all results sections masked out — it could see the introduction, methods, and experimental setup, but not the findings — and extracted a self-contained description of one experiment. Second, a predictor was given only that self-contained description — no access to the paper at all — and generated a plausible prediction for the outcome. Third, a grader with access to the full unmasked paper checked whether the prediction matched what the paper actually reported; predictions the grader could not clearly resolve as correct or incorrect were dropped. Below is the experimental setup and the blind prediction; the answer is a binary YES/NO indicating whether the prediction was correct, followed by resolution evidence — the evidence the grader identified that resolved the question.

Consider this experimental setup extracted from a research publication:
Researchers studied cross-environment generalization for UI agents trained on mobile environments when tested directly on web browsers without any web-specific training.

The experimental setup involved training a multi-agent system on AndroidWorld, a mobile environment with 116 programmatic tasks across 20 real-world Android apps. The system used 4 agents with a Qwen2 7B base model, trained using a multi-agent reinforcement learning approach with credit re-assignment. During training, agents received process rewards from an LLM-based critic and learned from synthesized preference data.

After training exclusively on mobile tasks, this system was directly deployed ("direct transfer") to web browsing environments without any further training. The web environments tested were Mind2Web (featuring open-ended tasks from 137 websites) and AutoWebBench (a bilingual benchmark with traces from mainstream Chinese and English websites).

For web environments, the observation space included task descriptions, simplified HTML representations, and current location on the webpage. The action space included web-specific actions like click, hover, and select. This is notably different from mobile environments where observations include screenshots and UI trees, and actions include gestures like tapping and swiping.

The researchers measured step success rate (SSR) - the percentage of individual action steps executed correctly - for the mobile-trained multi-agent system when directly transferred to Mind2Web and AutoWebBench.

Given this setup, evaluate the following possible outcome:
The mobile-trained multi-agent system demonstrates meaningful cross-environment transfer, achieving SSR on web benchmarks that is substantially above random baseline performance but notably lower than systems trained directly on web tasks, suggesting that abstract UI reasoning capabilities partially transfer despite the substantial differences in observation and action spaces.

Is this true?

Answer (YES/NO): YES